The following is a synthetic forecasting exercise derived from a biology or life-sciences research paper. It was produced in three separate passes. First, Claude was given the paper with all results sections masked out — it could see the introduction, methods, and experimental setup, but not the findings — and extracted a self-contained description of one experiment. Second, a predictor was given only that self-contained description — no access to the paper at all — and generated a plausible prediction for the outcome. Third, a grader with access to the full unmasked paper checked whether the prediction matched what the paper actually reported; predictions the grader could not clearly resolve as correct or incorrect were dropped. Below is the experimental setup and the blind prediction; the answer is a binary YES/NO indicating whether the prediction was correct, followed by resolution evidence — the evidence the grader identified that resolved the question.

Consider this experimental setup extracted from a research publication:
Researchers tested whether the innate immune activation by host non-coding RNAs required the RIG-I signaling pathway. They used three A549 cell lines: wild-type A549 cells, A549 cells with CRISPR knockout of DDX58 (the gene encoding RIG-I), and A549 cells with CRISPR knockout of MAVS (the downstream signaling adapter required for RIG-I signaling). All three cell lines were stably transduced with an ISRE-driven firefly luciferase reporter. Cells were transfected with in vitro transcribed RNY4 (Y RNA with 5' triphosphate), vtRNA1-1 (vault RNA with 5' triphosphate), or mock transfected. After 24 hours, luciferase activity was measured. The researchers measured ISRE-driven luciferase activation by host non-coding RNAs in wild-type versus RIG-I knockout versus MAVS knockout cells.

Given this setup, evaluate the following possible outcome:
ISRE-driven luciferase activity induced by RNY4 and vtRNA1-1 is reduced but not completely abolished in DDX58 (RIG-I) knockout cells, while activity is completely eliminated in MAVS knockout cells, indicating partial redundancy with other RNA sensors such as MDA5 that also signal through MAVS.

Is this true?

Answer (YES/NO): NO